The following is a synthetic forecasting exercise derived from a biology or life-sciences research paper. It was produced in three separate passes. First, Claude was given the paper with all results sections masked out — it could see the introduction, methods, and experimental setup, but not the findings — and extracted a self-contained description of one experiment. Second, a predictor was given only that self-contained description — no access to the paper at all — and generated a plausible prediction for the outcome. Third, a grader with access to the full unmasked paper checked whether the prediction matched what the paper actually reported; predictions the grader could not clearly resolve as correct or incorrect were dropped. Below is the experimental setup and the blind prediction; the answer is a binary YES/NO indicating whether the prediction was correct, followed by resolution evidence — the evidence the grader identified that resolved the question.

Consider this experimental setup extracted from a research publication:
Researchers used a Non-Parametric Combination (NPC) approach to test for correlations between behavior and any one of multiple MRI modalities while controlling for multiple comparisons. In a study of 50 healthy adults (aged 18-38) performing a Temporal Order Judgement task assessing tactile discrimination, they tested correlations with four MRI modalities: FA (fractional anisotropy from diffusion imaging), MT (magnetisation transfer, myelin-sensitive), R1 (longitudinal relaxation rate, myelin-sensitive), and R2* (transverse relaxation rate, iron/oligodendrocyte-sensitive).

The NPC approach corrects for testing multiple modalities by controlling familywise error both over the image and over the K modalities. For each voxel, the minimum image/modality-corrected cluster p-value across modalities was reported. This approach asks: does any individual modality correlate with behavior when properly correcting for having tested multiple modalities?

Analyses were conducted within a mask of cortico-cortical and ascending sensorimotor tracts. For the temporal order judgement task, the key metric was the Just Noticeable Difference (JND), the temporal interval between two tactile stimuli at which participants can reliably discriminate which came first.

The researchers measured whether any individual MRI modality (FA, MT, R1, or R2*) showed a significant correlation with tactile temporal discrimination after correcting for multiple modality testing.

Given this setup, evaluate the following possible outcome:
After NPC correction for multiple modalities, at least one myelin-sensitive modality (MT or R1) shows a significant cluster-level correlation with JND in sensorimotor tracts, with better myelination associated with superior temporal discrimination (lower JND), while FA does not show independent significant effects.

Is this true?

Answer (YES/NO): NO